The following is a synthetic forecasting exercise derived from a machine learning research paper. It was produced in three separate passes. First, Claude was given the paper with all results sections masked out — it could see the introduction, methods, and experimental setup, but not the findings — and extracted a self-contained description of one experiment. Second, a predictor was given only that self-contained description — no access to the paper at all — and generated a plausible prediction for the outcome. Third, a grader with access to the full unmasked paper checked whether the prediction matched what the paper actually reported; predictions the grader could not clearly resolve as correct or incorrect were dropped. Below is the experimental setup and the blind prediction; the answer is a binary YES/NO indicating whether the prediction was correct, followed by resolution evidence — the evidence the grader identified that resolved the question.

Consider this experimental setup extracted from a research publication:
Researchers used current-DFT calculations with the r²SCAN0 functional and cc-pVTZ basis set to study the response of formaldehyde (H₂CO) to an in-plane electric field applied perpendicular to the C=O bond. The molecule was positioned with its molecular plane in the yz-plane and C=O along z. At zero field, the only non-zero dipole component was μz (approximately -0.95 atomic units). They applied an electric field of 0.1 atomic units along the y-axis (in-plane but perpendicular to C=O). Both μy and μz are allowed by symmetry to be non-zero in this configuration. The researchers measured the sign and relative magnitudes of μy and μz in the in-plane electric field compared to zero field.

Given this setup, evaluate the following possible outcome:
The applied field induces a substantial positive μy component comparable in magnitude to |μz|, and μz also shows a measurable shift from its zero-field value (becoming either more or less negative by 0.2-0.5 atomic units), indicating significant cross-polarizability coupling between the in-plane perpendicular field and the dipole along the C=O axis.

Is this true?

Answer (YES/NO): NO